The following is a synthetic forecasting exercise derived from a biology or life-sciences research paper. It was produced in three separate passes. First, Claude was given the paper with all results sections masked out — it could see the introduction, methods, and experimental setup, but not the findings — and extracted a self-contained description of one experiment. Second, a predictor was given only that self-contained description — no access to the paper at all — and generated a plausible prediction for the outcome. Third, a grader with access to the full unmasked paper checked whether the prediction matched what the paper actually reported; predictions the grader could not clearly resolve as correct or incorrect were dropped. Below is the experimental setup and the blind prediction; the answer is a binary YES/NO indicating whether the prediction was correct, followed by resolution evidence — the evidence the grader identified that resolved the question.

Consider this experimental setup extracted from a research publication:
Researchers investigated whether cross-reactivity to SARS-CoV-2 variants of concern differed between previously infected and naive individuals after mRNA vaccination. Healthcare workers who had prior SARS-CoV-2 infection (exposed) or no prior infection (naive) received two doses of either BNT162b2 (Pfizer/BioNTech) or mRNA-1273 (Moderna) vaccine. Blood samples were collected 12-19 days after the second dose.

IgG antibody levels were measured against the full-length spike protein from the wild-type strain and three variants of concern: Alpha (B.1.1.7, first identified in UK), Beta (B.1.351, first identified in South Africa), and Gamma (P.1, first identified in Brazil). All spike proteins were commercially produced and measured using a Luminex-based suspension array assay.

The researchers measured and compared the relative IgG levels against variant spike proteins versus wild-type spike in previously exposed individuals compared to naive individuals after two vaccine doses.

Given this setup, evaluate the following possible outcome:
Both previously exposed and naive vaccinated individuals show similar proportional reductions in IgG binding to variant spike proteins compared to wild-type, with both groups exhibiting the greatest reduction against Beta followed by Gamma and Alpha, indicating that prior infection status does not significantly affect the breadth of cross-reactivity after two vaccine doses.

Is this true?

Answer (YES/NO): NO